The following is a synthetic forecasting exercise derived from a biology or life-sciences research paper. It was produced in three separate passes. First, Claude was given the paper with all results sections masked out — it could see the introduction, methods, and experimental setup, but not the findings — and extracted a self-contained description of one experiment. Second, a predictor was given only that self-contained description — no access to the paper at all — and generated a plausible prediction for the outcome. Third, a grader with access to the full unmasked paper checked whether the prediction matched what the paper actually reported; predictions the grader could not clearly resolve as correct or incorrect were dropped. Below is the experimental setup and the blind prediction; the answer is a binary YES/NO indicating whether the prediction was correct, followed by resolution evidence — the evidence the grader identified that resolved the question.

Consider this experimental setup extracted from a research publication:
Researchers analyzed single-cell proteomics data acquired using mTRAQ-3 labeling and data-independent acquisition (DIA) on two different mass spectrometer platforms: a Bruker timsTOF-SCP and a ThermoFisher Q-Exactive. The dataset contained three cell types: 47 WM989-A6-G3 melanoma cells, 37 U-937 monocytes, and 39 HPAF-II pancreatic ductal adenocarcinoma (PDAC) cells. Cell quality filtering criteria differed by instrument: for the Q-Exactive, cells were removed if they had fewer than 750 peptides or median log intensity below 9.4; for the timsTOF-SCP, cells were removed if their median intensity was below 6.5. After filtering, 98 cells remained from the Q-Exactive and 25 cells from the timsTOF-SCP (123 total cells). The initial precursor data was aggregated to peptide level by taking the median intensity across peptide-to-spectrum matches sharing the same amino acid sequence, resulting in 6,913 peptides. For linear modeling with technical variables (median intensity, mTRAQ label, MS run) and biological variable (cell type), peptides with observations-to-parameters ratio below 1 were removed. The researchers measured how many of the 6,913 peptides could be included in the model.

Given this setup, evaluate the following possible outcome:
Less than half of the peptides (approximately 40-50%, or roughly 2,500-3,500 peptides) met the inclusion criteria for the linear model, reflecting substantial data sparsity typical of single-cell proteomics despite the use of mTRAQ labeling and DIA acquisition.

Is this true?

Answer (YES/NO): NO